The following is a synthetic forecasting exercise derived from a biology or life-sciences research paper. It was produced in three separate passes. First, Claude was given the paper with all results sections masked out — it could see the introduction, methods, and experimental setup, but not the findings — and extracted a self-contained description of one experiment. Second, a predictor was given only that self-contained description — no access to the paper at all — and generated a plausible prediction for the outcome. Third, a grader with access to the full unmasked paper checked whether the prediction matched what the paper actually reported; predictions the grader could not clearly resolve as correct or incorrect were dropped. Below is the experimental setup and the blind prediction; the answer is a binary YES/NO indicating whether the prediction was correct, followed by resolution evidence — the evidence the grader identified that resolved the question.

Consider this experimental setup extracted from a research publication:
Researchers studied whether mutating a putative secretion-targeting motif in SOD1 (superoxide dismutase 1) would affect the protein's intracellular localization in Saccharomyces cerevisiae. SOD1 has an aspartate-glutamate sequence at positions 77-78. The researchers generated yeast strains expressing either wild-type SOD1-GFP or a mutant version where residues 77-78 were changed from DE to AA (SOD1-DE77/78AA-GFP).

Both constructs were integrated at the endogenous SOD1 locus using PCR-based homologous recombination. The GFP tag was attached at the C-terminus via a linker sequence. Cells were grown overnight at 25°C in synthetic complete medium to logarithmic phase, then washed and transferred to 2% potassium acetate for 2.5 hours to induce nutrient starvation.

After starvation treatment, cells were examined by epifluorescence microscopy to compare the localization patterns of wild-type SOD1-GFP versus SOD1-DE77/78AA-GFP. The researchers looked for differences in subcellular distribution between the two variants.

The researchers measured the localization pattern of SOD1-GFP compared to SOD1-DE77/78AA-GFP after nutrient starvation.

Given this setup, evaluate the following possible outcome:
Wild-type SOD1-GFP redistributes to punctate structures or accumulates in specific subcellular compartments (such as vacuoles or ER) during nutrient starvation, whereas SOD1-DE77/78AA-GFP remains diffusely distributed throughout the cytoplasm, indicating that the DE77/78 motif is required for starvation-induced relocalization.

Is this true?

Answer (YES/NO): NO